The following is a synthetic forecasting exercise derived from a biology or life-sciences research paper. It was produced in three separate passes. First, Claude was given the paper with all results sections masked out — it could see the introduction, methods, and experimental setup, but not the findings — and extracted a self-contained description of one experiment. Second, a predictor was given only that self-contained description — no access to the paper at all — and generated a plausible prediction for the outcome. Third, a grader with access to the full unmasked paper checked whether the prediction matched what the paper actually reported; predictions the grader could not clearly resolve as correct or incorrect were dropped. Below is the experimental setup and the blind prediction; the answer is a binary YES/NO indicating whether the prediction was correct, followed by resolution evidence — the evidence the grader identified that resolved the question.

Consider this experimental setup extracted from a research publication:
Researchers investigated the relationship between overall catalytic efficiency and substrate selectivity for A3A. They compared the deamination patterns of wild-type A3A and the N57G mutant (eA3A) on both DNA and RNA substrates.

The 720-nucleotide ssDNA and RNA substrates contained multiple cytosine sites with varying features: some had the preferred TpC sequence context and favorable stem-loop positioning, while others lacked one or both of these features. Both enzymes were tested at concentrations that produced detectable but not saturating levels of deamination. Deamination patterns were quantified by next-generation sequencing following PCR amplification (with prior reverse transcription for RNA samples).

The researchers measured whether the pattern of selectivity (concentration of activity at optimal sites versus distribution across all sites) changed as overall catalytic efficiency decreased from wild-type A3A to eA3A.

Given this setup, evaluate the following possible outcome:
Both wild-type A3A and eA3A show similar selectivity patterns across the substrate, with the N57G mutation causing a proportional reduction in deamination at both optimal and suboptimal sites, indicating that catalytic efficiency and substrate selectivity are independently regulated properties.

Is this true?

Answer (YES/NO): NO